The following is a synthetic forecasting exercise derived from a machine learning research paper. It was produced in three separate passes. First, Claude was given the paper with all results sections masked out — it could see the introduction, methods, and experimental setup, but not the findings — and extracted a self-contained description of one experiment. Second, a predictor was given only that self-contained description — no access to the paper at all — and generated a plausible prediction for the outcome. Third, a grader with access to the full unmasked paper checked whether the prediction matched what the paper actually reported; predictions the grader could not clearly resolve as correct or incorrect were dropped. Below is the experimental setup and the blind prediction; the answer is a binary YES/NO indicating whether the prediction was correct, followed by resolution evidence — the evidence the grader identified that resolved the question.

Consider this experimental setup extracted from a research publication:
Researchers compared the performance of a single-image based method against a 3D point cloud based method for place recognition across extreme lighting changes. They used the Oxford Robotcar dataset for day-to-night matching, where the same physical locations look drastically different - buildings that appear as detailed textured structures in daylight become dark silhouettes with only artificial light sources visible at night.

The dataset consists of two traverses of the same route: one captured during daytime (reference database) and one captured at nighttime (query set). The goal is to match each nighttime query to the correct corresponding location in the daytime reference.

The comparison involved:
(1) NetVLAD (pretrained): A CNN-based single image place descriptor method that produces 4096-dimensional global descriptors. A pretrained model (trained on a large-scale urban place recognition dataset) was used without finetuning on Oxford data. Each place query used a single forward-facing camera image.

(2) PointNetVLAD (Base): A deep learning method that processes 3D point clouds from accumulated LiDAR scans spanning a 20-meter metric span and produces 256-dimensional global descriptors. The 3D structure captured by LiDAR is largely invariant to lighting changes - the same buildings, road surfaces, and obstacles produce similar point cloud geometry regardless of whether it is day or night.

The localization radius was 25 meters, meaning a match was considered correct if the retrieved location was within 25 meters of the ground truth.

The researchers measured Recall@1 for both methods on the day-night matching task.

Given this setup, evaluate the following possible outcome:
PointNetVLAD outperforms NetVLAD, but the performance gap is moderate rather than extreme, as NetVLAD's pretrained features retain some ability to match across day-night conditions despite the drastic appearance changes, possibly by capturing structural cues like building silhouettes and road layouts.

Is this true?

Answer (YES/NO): YES